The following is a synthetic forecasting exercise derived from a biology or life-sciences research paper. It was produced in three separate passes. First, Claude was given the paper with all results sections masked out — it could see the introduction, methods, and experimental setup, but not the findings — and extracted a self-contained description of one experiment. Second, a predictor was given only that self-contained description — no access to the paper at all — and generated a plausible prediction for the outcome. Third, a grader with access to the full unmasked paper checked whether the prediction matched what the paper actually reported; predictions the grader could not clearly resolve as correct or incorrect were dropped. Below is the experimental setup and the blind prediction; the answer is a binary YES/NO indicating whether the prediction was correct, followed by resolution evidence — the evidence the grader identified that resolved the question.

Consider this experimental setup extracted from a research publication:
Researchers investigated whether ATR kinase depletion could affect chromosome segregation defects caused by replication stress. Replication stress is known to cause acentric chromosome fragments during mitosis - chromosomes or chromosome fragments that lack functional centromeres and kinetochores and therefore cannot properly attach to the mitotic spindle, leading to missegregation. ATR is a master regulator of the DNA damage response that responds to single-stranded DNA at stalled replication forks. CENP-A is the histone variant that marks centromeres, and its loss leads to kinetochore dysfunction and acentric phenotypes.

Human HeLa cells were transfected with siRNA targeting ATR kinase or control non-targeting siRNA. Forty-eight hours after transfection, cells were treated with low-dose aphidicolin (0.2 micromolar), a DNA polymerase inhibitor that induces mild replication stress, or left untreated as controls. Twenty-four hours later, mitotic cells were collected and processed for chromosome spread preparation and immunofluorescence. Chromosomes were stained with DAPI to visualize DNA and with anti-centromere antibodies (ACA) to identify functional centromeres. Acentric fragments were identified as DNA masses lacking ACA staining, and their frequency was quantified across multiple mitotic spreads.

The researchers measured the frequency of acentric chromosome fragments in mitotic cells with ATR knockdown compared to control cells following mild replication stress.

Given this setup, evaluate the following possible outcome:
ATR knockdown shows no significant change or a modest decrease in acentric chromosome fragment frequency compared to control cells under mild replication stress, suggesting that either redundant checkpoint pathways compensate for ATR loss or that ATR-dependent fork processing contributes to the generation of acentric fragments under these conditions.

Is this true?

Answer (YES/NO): NO